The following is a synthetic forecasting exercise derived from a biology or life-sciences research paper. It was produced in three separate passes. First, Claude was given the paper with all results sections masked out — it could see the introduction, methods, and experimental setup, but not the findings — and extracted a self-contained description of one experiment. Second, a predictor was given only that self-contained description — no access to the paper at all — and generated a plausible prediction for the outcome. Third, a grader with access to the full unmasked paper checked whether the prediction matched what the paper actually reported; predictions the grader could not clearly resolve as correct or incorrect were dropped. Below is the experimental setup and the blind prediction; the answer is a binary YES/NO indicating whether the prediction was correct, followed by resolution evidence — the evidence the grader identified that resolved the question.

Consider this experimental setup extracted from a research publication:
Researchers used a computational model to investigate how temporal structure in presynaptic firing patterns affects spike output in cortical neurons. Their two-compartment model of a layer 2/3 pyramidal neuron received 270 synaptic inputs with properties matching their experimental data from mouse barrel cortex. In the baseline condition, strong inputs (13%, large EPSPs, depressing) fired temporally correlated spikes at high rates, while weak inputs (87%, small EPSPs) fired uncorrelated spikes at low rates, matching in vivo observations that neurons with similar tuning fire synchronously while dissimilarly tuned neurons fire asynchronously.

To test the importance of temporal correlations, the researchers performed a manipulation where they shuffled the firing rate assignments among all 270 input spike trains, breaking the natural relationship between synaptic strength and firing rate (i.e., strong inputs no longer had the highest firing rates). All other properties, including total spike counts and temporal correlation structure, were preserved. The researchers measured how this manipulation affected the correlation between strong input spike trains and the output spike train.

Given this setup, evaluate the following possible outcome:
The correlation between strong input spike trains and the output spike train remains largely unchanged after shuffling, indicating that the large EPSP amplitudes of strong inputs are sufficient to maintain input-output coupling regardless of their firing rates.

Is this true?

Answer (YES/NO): NO